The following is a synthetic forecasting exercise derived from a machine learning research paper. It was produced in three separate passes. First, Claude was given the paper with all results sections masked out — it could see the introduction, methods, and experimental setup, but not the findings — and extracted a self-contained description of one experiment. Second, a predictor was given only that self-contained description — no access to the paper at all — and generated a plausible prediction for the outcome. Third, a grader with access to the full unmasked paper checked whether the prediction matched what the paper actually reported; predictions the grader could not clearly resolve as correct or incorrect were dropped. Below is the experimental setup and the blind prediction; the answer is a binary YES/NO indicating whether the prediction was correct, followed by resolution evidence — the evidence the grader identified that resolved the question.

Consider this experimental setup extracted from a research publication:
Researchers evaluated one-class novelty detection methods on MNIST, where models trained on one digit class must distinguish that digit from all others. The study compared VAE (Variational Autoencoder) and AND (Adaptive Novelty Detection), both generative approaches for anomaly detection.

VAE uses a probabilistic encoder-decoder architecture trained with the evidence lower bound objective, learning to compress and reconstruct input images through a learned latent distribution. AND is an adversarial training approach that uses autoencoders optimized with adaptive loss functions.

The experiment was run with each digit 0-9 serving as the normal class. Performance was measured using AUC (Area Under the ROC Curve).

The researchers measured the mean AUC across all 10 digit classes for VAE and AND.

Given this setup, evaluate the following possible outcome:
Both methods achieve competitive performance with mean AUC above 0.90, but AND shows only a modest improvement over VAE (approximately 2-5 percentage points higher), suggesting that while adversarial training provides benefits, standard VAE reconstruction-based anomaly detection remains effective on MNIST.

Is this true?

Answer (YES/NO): NO